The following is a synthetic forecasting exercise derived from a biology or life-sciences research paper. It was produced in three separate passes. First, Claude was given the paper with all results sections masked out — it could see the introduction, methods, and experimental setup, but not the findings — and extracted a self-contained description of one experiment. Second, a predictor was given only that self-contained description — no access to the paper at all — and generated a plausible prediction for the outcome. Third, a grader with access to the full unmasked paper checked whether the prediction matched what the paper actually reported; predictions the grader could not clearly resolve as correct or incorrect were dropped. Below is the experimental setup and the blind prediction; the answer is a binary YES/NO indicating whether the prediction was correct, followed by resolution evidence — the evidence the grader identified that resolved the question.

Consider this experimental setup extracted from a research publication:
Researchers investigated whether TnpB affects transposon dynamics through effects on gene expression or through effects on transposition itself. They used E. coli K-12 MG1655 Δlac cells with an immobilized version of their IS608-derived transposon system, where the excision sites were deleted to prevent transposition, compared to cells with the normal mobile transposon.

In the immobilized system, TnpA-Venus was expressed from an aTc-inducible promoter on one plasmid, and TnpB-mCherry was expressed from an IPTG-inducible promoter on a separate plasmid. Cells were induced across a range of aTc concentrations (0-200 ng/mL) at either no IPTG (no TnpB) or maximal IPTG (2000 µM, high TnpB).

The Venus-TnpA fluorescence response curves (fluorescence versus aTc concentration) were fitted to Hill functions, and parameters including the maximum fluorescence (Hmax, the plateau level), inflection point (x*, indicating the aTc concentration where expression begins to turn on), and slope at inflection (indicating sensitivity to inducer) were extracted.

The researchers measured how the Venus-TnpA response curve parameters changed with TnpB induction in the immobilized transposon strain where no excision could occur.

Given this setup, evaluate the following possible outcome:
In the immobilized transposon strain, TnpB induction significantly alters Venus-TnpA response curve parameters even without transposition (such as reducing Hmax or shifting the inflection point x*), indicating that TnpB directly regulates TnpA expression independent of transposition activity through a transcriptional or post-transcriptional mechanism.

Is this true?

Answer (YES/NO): NO